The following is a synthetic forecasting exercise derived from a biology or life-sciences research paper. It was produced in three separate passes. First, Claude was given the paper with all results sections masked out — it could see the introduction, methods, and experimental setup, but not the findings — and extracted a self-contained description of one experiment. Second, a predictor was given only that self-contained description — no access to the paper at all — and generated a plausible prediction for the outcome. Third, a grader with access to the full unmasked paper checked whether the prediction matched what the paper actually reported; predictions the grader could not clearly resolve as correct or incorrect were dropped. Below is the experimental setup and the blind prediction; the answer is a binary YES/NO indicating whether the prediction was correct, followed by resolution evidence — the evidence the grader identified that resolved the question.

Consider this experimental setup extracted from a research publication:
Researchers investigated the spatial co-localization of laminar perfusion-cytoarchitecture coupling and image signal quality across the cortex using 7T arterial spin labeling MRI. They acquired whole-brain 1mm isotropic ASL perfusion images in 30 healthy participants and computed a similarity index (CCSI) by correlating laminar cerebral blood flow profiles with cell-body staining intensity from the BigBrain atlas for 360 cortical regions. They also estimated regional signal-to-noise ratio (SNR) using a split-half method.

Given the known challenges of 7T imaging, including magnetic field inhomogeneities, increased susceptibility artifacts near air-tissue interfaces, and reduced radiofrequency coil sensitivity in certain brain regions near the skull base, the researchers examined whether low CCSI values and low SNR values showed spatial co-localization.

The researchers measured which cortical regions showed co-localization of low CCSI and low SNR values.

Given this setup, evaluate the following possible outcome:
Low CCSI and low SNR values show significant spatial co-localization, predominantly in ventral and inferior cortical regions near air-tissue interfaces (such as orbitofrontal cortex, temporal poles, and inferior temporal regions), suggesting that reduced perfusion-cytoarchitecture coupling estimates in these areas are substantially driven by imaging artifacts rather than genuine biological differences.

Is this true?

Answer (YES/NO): YES